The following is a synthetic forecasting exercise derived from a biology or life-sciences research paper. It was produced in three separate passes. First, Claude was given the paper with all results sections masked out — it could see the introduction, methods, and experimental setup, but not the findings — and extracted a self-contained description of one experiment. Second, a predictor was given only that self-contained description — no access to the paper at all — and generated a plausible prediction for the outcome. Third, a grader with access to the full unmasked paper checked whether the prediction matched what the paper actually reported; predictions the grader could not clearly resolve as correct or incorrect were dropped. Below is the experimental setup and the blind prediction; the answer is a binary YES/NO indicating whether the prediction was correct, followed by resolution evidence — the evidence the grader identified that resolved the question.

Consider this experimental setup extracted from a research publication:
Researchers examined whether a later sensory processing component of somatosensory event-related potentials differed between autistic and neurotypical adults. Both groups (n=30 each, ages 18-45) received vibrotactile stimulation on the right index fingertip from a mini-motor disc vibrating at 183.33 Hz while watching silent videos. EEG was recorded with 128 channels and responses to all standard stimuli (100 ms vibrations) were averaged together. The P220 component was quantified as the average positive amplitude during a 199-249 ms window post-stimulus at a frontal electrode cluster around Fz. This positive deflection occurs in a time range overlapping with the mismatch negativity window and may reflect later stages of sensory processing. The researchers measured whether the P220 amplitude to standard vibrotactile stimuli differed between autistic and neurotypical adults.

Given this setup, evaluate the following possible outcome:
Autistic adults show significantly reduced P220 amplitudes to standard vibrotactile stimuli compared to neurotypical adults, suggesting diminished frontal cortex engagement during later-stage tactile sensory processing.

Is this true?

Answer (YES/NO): NO